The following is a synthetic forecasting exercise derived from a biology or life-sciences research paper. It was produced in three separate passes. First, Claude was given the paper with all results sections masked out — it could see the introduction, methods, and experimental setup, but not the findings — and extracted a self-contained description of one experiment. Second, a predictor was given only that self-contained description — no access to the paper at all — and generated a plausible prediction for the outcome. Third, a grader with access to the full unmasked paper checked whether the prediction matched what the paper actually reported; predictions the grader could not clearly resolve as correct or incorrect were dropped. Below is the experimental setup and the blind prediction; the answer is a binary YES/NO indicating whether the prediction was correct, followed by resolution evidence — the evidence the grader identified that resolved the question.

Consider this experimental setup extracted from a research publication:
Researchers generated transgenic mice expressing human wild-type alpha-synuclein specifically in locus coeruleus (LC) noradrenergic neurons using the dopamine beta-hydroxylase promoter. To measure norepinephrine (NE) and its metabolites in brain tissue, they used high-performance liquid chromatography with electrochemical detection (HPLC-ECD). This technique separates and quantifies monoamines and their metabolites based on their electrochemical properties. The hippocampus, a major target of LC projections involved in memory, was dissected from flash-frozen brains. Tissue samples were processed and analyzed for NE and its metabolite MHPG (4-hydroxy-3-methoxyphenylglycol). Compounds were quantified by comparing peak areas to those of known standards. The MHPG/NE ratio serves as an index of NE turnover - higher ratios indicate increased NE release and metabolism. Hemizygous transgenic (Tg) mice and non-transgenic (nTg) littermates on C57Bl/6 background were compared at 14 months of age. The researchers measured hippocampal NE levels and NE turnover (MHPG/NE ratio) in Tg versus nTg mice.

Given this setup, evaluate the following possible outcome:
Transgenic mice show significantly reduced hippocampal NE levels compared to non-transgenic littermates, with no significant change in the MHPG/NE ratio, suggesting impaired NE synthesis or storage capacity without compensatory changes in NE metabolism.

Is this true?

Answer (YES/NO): NO